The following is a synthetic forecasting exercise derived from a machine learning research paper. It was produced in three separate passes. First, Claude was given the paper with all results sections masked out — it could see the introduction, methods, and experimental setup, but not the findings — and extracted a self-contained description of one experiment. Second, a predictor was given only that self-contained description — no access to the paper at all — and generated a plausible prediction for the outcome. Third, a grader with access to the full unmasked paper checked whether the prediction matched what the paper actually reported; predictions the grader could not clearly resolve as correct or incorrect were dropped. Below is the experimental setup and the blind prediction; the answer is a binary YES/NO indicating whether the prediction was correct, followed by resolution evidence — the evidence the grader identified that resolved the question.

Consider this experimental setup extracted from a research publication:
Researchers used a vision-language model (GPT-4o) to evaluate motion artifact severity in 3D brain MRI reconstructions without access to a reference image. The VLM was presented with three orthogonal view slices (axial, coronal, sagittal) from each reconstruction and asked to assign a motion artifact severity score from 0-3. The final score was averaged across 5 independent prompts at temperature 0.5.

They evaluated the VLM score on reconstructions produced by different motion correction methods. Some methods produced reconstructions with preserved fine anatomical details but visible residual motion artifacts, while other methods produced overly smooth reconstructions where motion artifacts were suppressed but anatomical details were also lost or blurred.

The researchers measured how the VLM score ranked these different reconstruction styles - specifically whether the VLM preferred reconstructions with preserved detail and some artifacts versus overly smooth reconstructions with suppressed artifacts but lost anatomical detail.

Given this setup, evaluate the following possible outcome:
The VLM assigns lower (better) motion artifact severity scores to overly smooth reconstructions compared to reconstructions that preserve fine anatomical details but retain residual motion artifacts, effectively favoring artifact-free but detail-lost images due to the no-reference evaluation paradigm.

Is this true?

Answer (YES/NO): YES